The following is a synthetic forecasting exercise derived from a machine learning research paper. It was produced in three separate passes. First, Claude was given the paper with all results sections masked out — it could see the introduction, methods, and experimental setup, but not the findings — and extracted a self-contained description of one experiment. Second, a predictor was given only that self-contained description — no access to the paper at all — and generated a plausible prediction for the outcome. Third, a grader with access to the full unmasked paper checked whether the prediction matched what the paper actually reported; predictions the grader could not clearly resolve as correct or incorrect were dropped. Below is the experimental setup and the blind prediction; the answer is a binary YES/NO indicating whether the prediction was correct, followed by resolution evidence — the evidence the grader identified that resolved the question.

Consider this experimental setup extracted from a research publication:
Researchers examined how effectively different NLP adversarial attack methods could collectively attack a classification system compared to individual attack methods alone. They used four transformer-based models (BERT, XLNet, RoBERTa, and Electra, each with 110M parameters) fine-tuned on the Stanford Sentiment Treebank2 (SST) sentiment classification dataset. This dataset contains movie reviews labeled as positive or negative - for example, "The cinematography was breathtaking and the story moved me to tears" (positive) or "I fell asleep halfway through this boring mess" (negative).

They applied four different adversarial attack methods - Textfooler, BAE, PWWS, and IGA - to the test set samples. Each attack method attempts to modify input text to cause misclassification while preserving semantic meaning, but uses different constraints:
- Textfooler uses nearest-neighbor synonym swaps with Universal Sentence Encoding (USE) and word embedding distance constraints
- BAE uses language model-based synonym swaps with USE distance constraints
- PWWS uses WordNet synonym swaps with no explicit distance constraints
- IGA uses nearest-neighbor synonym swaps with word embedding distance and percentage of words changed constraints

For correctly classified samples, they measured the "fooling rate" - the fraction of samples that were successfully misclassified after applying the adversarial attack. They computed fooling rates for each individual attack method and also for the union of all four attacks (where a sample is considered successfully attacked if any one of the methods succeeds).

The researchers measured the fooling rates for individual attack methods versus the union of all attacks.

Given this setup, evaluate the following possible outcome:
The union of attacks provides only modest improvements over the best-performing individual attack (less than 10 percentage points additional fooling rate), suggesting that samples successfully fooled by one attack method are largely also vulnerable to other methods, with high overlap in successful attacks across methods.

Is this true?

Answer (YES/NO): NO